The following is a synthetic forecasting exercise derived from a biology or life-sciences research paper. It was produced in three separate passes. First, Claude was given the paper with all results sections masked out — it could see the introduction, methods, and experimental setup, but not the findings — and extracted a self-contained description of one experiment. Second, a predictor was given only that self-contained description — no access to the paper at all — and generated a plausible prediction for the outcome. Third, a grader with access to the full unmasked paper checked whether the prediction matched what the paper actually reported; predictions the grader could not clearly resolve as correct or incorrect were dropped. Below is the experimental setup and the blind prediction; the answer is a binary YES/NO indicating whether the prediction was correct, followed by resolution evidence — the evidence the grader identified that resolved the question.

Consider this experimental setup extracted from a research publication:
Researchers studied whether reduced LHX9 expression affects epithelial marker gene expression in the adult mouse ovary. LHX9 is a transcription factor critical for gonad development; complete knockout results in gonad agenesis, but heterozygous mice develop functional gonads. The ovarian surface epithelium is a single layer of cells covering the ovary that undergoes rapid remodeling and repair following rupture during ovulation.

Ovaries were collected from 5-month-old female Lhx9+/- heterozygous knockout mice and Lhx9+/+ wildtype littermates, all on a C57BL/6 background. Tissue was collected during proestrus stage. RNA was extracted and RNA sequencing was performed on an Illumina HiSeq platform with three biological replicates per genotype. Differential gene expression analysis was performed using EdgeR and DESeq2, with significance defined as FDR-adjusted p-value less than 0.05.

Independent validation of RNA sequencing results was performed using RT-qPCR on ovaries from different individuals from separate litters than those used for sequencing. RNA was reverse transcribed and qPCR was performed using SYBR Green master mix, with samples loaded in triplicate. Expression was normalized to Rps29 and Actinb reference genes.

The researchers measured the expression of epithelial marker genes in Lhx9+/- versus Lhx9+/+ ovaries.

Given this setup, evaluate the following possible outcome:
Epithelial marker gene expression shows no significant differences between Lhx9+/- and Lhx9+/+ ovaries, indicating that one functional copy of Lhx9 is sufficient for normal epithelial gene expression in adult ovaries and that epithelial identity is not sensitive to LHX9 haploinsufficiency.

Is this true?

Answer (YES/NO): NO